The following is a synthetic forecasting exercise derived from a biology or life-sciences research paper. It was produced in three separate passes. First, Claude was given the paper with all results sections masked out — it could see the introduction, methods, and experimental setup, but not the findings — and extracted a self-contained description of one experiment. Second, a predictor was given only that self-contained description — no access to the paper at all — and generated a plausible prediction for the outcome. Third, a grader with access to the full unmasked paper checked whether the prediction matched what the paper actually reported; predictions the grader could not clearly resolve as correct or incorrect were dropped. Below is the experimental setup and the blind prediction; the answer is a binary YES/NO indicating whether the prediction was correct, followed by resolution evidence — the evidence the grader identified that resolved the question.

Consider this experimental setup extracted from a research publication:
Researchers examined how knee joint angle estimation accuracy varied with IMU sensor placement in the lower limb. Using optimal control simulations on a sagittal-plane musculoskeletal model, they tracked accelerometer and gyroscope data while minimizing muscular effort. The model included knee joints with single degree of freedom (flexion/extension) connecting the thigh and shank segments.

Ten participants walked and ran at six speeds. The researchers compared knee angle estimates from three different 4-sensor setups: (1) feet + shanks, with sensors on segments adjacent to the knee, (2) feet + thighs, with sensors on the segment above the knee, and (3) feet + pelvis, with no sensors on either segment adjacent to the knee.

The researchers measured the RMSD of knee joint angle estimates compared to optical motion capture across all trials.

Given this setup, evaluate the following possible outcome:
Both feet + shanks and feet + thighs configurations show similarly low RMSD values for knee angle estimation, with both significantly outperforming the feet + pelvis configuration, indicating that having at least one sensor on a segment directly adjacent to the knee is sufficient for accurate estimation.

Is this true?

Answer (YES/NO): NO